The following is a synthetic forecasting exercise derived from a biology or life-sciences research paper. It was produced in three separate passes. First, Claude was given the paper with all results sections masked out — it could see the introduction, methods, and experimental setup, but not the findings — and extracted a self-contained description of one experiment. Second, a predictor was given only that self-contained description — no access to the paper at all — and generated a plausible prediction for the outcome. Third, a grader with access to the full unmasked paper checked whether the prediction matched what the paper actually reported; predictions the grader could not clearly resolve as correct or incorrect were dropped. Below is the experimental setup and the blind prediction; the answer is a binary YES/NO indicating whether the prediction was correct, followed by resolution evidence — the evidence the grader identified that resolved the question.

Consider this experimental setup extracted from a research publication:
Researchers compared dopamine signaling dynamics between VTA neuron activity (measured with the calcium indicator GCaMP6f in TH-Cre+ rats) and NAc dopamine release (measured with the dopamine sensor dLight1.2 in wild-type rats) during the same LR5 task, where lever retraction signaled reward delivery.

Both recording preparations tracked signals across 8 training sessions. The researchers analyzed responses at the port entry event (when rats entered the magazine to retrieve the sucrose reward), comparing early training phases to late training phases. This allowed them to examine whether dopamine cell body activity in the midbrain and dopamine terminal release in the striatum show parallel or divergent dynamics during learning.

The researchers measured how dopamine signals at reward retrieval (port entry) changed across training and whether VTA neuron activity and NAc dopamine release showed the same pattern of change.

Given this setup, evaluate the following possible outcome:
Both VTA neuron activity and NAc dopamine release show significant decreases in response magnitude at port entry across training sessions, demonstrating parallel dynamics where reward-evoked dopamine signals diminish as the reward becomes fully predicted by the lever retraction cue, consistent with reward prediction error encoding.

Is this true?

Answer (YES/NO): YES